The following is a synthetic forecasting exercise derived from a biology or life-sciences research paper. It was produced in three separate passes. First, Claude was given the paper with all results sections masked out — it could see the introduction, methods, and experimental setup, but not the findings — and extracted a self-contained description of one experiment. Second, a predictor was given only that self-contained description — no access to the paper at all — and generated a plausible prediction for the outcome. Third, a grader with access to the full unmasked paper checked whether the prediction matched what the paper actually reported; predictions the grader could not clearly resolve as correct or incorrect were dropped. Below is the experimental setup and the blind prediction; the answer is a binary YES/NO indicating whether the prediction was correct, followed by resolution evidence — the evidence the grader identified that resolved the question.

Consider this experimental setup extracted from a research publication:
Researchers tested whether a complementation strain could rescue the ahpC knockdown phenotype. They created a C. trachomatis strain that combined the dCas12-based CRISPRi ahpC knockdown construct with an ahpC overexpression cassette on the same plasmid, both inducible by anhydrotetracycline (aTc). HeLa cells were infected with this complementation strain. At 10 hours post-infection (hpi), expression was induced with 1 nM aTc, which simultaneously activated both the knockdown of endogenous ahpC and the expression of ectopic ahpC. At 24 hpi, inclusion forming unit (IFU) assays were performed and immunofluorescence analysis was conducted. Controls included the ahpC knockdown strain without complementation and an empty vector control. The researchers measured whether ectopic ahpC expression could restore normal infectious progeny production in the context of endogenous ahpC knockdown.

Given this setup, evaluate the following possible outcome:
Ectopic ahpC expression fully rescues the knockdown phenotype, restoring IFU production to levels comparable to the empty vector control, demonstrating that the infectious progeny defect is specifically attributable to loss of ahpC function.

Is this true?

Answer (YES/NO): YES